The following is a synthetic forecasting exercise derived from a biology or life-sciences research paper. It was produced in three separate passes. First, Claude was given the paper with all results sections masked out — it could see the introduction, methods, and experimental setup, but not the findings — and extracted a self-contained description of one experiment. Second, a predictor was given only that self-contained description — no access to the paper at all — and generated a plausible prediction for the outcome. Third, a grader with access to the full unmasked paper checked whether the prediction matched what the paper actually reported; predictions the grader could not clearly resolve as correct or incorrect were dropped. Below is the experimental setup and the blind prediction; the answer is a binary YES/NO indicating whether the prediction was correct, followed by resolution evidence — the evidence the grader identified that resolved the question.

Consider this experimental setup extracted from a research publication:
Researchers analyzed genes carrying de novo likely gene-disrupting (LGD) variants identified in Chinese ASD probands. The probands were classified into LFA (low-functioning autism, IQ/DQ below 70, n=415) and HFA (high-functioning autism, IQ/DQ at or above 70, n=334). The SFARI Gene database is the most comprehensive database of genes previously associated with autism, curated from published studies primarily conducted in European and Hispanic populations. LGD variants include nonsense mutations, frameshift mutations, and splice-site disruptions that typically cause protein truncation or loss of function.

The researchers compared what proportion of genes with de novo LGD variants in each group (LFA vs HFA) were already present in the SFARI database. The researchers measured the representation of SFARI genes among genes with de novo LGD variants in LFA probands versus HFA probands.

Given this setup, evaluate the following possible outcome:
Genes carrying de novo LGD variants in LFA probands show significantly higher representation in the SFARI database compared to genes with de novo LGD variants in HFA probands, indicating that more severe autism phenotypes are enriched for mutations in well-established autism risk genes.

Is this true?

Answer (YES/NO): YES